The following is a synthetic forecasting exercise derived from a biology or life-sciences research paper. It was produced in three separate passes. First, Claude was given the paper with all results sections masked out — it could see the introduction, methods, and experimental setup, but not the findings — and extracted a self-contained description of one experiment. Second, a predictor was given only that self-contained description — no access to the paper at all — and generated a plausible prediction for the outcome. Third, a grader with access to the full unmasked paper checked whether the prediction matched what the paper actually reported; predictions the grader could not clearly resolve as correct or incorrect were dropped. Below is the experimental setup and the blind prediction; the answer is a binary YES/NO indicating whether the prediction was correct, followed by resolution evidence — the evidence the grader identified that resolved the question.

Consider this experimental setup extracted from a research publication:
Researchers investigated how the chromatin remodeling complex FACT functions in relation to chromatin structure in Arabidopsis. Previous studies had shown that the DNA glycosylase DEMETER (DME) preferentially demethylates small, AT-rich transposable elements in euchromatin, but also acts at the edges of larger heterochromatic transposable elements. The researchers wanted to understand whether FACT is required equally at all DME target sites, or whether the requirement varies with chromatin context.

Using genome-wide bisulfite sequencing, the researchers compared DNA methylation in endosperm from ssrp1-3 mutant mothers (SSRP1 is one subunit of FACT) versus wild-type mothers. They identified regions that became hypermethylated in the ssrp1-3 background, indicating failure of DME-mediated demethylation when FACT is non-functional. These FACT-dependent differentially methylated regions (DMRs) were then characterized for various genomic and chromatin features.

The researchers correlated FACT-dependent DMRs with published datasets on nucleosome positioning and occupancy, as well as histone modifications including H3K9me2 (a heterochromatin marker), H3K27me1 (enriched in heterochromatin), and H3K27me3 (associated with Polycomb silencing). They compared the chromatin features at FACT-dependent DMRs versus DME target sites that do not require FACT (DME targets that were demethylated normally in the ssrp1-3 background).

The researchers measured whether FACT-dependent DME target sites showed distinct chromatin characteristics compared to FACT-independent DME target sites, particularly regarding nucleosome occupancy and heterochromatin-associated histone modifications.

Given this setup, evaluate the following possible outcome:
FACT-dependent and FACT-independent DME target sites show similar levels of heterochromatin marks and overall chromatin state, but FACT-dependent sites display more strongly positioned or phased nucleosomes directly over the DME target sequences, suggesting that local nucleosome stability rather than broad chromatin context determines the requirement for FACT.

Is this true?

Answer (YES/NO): NO